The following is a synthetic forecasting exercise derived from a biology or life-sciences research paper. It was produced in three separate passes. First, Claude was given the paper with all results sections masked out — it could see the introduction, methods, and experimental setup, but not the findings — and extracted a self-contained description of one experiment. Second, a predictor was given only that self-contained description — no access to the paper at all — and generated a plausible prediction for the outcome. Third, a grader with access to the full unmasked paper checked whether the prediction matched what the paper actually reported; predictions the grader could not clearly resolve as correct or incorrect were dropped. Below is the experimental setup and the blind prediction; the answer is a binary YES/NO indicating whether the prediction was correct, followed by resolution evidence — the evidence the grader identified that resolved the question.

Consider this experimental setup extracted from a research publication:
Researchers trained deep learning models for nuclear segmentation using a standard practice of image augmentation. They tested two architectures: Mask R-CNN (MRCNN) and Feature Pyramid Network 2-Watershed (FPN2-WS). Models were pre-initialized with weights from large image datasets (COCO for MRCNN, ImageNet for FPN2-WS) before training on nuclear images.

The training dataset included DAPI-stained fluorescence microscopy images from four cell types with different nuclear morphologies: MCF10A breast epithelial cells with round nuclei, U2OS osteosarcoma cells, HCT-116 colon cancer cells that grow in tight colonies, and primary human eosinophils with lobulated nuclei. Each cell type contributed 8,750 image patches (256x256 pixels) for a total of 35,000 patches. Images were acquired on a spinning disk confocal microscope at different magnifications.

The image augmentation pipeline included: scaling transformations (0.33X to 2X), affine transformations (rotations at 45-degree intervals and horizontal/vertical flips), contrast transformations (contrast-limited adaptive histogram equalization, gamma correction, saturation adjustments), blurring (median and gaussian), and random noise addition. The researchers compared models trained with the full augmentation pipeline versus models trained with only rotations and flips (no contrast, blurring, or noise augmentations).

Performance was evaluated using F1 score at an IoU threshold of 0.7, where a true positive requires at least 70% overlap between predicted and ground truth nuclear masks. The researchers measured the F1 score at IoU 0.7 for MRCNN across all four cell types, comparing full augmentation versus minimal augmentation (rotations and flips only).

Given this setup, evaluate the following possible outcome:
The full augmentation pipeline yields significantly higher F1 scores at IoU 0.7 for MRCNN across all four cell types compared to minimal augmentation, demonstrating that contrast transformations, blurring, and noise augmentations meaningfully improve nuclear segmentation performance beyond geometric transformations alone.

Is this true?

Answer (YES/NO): NO